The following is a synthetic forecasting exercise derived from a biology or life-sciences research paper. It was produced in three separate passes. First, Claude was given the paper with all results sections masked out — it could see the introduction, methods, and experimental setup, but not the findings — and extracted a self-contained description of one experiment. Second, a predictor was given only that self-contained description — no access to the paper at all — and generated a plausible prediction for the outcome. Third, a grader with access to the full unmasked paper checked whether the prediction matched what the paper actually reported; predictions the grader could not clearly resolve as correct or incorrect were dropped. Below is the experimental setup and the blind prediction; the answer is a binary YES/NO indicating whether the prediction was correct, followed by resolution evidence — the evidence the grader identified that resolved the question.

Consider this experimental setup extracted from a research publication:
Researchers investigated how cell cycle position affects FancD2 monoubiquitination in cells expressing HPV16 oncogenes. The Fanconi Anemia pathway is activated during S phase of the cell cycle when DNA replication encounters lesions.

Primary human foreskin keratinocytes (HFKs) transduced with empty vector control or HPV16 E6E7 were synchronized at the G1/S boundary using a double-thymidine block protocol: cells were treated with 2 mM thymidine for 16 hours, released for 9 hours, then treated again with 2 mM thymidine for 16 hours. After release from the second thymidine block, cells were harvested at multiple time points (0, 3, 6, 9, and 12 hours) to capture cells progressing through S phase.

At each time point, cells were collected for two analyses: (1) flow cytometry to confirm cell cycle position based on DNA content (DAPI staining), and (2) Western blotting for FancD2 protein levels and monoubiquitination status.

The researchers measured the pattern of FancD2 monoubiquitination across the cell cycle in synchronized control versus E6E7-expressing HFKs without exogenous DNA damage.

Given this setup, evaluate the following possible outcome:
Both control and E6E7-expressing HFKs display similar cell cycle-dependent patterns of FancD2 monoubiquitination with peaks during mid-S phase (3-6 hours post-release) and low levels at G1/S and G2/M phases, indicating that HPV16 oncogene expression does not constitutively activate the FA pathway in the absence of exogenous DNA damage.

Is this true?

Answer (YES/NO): NO